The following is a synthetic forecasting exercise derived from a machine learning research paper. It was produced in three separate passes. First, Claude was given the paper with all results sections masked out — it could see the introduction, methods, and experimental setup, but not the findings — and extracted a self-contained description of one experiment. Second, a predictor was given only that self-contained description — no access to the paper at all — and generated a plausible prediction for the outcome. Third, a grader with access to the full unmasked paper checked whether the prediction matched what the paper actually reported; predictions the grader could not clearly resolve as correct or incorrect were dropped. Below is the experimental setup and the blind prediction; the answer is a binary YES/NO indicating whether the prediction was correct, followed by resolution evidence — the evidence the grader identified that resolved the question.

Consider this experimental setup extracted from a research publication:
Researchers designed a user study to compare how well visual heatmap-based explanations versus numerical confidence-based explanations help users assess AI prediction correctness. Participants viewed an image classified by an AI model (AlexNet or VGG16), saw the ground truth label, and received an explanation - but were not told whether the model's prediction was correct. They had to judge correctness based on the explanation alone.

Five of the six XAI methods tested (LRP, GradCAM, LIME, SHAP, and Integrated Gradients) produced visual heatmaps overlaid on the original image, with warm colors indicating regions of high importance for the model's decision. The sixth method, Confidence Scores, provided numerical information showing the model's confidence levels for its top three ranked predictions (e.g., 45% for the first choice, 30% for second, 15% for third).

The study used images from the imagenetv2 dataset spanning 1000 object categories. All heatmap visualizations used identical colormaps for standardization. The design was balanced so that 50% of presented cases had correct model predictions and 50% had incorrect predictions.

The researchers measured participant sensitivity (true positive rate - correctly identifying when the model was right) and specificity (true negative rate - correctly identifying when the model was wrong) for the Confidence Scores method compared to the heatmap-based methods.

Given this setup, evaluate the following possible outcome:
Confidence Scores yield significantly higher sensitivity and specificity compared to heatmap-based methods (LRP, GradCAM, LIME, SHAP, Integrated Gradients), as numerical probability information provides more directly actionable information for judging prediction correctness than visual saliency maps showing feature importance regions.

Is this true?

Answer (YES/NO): NO